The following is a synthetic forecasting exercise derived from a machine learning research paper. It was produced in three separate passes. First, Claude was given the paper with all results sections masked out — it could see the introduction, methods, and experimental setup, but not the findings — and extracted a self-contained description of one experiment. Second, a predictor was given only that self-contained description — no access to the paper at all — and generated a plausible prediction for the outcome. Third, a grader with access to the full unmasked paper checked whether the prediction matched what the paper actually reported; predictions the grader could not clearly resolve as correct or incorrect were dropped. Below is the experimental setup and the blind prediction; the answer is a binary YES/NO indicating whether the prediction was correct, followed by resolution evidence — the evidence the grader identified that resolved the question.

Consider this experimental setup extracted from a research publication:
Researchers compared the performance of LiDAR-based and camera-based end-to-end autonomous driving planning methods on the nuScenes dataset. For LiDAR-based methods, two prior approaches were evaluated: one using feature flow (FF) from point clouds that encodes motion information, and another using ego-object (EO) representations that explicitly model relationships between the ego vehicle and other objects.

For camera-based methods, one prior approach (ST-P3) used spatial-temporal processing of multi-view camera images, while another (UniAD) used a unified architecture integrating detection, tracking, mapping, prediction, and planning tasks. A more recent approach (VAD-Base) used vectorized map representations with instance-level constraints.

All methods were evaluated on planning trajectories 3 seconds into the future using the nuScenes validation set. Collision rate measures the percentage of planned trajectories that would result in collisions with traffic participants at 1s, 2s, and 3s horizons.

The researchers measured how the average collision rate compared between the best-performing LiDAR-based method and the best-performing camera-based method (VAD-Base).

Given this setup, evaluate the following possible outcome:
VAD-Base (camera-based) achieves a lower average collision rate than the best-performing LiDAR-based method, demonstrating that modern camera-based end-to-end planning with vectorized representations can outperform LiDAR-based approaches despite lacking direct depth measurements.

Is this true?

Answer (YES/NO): YES